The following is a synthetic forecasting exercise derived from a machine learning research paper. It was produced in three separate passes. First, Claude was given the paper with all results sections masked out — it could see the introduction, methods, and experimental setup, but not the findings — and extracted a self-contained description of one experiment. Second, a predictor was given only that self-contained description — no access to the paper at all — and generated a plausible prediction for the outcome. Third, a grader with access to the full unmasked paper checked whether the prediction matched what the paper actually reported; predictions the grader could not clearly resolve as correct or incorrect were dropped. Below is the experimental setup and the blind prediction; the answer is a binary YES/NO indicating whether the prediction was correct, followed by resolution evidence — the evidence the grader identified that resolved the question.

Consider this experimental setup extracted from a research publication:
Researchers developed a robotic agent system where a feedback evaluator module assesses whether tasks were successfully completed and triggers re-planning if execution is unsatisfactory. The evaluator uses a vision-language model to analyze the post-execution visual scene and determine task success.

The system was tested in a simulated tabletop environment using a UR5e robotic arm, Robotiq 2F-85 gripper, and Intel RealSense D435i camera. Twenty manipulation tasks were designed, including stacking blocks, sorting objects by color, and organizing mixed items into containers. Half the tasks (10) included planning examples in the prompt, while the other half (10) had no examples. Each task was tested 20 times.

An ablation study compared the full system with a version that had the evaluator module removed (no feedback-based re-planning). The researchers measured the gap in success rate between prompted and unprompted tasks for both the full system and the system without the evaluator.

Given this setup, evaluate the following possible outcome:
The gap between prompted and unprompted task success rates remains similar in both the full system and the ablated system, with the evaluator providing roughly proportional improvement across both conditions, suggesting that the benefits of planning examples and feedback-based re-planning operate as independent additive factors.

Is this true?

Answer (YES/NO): YES